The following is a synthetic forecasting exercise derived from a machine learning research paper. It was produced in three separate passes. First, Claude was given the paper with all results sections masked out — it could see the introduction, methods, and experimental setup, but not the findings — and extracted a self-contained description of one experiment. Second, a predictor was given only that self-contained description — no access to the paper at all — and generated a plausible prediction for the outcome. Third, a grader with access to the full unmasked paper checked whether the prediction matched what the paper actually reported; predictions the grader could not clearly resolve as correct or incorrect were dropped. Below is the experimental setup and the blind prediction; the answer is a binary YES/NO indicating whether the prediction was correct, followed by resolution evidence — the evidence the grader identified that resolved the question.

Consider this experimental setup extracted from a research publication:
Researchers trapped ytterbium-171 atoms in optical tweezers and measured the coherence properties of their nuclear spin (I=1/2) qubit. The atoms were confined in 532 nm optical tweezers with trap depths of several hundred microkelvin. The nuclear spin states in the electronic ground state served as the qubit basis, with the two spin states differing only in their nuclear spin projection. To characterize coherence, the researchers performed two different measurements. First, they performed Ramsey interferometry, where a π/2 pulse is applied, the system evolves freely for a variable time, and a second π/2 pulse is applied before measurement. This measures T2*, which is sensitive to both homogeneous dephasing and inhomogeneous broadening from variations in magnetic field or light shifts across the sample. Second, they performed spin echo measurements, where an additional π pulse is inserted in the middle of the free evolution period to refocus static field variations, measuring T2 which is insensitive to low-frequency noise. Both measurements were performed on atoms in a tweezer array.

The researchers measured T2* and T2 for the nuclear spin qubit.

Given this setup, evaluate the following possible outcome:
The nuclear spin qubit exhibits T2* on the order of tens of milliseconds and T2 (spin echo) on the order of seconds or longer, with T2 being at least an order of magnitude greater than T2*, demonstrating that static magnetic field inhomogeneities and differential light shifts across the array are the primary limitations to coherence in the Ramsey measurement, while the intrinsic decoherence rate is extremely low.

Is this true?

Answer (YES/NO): NO